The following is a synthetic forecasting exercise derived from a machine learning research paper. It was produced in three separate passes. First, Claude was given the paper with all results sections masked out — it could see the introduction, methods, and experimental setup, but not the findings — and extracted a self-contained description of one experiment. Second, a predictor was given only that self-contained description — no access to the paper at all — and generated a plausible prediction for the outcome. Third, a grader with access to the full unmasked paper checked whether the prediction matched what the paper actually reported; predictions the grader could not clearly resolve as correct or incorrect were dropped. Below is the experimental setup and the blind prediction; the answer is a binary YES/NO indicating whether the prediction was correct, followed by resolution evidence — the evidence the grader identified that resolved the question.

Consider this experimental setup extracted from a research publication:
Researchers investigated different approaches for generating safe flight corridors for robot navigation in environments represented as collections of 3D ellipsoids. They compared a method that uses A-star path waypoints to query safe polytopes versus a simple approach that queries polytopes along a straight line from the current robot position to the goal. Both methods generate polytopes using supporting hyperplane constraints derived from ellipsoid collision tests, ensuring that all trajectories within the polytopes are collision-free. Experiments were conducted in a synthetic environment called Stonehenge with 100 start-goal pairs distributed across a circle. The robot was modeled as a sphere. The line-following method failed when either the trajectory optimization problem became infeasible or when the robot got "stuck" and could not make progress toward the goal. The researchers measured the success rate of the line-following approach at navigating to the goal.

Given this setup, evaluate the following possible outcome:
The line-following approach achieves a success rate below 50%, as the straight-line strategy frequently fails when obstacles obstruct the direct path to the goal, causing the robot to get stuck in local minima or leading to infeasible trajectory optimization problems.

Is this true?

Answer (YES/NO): NO